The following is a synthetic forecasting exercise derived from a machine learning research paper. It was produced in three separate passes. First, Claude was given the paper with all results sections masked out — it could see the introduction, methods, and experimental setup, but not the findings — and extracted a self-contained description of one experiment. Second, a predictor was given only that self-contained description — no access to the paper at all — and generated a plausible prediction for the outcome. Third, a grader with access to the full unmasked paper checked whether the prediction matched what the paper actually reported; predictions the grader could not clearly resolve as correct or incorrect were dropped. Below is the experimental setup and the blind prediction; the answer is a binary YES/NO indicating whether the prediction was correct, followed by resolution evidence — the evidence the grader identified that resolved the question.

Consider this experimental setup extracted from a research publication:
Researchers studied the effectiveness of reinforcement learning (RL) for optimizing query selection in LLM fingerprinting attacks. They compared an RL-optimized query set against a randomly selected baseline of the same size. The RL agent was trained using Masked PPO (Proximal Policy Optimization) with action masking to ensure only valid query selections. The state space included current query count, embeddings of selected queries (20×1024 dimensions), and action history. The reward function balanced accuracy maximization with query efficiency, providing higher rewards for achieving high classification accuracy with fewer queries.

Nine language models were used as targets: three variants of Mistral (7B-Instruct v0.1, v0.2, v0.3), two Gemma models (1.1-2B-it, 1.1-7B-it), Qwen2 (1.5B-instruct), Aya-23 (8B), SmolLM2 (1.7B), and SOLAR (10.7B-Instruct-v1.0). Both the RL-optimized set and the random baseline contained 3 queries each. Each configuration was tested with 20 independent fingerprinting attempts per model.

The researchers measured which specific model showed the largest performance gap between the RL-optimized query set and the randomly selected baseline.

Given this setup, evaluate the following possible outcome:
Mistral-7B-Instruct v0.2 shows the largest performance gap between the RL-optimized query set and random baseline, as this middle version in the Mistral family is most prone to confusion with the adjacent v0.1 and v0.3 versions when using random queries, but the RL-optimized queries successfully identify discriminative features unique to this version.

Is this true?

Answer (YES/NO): NO